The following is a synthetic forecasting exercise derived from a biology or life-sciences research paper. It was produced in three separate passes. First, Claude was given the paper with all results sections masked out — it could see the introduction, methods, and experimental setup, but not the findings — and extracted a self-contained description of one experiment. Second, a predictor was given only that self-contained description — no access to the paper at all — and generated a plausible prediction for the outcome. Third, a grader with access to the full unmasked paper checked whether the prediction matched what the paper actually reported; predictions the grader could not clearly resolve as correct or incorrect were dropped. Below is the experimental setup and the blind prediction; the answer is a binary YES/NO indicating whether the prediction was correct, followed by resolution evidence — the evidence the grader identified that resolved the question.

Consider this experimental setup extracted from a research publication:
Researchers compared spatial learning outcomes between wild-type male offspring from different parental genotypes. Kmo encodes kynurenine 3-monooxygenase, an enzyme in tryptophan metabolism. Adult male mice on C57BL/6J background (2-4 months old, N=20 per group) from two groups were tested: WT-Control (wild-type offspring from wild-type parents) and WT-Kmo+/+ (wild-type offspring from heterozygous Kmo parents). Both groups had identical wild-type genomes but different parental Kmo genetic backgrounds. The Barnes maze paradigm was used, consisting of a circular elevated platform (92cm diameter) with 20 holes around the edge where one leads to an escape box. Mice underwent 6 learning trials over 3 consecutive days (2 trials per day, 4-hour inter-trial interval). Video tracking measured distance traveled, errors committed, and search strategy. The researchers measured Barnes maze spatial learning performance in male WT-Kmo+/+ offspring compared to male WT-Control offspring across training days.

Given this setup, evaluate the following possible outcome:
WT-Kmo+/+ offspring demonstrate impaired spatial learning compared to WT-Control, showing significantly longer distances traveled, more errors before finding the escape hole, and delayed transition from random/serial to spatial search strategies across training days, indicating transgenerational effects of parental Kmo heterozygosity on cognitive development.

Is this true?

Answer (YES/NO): NO